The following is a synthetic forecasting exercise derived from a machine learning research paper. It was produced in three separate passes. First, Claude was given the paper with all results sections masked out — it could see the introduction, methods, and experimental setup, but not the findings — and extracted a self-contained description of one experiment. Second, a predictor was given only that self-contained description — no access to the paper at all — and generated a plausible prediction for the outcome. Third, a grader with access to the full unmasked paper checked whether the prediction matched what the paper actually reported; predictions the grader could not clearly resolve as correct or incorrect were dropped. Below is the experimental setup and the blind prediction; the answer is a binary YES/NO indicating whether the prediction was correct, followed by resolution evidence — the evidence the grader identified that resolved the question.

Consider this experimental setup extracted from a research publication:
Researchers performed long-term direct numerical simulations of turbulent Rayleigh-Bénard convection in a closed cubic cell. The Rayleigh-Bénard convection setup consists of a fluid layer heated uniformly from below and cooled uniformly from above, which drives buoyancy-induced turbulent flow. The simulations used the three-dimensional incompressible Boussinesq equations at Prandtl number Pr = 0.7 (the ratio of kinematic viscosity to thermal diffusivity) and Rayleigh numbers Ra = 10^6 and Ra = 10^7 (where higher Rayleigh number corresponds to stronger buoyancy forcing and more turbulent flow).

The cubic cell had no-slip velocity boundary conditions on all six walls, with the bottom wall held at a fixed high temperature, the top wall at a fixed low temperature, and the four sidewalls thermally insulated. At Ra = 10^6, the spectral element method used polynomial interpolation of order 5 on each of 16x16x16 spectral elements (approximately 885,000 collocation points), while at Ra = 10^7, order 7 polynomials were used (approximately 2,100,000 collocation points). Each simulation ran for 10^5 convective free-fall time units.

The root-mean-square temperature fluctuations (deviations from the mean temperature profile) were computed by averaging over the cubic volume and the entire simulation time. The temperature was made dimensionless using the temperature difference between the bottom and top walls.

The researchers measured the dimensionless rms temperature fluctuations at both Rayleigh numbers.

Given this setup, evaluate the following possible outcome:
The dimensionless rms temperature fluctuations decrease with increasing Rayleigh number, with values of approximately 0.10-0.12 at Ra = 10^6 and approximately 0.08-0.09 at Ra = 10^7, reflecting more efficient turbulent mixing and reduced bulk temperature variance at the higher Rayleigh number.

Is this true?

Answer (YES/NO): NO